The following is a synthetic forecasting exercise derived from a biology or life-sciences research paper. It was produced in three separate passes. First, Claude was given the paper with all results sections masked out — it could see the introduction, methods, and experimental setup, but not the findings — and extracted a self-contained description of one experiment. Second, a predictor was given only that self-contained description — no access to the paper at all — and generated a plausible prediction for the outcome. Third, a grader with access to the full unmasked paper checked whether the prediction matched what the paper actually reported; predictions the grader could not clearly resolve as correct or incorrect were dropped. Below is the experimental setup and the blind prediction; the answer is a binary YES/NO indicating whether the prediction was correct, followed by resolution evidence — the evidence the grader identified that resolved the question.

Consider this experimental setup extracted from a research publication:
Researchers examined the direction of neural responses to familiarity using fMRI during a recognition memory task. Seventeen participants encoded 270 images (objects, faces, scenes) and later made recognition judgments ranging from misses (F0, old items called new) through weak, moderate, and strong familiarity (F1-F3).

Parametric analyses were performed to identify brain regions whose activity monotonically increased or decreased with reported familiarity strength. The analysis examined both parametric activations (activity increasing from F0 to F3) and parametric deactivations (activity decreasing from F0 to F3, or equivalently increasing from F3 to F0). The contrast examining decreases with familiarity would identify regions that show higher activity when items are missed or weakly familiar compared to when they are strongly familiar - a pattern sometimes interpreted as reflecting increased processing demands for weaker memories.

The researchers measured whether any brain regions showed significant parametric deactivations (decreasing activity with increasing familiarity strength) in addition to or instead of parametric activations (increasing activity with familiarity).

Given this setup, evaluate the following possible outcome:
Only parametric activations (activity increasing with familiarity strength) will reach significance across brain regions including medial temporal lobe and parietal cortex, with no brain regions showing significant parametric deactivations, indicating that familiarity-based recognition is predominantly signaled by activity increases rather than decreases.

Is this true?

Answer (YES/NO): YES